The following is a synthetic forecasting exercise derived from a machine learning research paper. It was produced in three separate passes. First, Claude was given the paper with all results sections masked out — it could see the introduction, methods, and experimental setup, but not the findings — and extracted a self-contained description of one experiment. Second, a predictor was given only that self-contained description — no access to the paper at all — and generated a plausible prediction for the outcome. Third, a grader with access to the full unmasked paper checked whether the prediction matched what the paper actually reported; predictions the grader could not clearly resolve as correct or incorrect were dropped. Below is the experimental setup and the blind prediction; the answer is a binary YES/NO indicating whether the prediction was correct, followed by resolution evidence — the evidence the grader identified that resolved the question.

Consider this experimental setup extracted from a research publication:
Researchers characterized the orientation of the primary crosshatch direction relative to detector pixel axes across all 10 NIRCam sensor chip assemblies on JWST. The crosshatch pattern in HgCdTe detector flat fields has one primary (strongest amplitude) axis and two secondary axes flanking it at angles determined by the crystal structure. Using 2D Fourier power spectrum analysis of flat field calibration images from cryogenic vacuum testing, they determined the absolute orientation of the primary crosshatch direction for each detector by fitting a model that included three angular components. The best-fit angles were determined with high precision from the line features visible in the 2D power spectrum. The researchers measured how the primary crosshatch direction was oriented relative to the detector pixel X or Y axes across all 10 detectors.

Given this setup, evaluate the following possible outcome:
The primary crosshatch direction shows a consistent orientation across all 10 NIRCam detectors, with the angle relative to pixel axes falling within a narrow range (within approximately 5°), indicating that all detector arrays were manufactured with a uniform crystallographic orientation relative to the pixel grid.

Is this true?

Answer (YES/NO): NO